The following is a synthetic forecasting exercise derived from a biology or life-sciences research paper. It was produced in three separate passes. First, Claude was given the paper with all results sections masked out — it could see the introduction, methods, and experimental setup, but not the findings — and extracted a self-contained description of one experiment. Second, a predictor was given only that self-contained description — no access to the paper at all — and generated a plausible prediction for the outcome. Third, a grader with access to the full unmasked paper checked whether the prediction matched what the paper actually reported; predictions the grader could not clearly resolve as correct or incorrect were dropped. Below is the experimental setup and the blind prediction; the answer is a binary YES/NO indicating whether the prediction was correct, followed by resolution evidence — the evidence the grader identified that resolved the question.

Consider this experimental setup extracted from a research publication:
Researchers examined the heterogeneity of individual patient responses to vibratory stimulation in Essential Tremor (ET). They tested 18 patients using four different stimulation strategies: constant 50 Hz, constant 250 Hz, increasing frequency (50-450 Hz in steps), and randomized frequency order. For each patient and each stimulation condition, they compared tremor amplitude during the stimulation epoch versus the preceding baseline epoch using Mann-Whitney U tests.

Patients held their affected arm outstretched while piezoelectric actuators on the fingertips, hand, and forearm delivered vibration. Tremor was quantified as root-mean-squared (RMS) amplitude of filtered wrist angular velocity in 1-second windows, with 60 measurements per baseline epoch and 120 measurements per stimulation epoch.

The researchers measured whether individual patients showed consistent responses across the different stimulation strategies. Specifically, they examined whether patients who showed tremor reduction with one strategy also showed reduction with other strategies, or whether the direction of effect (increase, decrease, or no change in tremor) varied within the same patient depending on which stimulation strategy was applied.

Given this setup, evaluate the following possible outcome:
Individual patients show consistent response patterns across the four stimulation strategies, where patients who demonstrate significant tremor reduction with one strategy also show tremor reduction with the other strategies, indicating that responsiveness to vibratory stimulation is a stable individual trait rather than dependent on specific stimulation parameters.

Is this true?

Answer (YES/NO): NO